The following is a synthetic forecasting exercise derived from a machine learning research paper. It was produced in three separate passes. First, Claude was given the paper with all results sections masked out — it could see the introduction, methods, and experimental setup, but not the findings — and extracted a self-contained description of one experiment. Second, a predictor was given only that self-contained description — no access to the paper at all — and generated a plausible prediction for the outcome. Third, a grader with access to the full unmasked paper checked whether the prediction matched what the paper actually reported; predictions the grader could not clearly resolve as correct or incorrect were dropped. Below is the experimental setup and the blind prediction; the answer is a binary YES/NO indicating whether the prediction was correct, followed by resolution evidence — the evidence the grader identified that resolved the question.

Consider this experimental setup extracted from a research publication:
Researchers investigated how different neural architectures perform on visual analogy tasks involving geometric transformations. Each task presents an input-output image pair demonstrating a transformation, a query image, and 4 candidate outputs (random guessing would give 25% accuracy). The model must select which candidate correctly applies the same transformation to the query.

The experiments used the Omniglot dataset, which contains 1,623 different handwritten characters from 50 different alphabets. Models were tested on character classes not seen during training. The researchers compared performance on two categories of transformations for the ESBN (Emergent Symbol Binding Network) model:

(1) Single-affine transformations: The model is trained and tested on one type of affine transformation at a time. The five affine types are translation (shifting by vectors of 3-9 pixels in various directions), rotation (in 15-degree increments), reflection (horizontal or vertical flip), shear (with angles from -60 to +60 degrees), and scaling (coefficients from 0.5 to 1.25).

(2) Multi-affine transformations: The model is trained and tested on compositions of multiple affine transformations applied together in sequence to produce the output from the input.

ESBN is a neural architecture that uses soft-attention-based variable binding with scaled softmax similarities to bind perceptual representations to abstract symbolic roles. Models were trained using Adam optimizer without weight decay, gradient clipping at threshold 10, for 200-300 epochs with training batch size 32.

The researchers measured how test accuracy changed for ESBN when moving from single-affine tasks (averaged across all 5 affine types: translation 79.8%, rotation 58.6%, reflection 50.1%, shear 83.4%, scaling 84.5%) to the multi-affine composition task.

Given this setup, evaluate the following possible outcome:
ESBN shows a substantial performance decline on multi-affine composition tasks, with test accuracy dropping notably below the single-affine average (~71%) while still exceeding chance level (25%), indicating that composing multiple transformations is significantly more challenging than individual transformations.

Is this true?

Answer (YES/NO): YES